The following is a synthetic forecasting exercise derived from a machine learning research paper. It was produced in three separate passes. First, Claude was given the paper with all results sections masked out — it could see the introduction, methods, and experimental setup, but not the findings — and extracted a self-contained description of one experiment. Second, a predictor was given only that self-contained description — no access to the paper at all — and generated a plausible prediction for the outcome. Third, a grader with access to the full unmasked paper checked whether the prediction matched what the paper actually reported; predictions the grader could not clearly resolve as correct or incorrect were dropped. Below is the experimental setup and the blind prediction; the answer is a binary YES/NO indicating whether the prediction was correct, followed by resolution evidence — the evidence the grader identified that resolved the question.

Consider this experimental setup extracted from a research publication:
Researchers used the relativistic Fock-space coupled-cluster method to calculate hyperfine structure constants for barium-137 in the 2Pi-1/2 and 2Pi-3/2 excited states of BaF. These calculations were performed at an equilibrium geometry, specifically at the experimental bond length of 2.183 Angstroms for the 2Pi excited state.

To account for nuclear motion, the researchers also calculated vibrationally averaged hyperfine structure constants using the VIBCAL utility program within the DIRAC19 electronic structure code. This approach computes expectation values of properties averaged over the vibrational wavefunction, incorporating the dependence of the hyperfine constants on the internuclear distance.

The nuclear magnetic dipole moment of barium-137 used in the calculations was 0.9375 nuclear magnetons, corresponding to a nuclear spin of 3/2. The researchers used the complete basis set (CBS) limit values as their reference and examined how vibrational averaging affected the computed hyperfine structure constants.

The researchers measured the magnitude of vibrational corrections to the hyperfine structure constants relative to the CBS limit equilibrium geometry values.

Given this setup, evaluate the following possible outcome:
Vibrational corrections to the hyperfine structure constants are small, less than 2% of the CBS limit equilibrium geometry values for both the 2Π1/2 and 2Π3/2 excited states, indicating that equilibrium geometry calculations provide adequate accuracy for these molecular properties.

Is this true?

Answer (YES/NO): YES